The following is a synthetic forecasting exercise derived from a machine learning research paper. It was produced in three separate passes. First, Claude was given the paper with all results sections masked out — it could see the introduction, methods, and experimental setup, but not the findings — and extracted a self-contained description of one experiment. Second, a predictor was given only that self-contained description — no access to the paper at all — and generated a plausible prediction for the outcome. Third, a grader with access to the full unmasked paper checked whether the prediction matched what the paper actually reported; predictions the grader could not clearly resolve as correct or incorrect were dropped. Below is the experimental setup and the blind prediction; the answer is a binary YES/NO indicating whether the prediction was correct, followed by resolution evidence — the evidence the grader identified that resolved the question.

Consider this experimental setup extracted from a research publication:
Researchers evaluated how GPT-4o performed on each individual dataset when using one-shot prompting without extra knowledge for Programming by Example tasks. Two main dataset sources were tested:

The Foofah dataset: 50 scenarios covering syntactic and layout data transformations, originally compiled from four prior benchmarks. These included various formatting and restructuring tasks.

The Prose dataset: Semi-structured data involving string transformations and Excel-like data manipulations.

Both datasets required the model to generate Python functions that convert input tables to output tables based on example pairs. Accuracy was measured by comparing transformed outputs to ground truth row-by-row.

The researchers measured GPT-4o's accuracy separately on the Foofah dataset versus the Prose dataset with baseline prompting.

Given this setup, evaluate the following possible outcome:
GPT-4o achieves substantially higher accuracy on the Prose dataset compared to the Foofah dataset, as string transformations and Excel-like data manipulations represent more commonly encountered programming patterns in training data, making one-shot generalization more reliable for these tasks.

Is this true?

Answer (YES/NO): NO